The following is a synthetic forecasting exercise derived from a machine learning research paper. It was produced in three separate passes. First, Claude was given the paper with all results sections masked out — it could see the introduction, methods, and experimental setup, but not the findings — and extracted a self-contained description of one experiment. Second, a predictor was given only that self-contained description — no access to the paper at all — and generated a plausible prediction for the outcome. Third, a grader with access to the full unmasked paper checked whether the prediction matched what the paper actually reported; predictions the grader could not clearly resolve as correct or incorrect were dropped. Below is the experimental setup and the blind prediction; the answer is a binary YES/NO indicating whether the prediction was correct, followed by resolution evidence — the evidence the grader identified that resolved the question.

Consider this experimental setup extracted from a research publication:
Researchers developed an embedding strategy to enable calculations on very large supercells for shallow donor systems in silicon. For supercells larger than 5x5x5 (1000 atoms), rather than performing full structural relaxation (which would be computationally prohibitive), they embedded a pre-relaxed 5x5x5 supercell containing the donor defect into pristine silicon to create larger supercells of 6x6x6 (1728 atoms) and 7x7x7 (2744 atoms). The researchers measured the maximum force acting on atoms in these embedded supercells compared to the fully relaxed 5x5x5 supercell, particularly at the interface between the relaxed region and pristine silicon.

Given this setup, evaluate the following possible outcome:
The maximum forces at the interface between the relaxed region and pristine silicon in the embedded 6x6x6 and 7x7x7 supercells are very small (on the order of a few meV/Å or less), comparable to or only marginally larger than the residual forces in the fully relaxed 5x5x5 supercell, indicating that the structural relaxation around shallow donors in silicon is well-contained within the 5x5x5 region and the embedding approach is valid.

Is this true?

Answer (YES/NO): NO